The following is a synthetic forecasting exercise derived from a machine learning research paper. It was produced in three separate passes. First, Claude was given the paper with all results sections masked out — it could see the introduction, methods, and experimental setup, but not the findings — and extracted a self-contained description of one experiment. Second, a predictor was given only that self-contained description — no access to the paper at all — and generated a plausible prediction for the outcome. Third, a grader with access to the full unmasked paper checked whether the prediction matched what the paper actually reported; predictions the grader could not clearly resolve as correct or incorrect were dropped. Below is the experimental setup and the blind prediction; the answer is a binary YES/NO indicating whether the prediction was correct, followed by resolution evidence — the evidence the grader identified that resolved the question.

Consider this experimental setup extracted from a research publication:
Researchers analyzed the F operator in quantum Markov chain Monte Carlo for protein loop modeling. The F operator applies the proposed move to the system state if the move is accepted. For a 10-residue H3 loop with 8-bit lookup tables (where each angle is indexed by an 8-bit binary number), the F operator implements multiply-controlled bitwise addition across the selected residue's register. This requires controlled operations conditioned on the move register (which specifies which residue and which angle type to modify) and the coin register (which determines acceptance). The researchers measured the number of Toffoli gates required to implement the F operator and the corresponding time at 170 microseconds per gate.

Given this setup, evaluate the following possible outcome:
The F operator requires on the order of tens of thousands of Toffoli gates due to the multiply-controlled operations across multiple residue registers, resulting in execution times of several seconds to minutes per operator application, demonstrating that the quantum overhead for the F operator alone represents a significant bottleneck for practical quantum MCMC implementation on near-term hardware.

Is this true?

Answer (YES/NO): NO